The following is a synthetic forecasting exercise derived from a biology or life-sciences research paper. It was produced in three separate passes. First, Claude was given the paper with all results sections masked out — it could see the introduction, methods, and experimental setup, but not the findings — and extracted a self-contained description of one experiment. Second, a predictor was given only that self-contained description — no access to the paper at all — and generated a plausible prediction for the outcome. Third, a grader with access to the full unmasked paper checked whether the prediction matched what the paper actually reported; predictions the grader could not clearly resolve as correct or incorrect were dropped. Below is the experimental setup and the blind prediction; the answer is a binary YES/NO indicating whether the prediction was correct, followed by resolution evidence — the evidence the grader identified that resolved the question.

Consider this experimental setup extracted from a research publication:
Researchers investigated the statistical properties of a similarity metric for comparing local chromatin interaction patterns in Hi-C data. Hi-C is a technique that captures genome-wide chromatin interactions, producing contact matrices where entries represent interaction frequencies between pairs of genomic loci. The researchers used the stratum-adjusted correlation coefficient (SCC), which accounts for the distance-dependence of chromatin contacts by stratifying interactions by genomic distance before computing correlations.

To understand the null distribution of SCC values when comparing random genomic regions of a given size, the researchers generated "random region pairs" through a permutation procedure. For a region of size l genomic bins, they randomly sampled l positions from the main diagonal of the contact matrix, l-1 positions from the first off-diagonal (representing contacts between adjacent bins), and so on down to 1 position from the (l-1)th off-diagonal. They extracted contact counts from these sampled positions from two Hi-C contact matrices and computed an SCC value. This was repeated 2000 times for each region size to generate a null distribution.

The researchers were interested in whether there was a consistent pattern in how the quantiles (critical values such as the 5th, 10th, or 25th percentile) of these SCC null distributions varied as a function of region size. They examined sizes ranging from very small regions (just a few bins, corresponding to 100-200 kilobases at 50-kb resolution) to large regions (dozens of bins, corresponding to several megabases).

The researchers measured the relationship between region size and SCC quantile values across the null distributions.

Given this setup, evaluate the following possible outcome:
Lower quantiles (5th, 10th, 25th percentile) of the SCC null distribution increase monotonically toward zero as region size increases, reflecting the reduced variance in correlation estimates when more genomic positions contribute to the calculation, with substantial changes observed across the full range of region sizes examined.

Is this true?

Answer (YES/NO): NO